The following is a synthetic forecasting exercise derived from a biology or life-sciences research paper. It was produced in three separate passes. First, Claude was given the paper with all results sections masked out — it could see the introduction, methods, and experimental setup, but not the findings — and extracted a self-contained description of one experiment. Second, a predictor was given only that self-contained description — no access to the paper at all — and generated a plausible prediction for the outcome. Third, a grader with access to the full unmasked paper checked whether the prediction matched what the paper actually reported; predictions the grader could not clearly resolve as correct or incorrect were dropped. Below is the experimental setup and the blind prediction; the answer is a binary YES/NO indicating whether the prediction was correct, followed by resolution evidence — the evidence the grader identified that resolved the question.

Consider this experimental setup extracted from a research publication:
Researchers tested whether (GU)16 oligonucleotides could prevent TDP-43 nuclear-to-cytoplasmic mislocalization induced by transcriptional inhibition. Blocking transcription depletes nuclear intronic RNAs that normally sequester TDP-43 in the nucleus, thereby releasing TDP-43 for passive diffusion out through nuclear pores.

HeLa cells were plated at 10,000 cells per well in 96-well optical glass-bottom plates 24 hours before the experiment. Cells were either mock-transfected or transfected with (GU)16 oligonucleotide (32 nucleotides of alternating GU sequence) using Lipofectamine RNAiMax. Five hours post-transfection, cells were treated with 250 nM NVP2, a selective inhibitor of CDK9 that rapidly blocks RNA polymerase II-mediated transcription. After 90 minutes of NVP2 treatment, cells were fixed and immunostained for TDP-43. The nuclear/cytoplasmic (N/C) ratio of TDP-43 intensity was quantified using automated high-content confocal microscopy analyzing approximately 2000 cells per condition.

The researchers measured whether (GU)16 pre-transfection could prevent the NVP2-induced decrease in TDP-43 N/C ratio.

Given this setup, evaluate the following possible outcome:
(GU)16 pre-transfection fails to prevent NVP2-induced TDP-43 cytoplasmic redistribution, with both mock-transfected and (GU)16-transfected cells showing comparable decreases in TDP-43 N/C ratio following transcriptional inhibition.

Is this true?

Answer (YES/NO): NO